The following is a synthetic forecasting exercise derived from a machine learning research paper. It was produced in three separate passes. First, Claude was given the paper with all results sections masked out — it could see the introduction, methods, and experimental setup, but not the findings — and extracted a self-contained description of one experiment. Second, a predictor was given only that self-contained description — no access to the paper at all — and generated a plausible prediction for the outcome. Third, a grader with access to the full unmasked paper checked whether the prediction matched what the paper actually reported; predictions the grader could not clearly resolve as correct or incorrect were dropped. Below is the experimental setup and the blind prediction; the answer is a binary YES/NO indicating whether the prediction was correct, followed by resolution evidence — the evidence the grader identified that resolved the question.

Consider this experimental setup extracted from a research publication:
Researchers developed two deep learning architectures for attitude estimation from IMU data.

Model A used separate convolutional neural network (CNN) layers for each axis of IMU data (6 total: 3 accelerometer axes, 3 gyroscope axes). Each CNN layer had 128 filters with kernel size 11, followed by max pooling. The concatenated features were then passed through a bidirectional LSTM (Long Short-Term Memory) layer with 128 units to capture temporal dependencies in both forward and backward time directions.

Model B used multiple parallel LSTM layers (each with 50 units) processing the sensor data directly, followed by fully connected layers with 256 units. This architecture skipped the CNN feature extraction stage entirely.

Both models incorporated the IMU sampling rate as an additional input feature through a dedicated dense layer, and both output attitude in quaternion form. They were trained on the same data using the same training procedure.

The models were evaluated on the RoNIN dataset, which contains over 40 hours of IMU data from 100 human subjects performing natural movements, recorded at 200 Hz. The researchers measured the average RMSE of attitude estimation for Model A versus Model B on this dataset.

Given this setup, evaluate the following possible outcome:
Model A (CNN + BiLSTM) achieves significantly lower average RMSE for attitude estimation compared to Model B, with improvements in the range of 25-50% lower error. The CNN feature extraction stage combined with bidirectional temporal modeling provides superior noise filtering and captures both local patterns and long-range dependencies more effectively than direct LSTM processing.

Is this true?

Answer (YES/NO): NO